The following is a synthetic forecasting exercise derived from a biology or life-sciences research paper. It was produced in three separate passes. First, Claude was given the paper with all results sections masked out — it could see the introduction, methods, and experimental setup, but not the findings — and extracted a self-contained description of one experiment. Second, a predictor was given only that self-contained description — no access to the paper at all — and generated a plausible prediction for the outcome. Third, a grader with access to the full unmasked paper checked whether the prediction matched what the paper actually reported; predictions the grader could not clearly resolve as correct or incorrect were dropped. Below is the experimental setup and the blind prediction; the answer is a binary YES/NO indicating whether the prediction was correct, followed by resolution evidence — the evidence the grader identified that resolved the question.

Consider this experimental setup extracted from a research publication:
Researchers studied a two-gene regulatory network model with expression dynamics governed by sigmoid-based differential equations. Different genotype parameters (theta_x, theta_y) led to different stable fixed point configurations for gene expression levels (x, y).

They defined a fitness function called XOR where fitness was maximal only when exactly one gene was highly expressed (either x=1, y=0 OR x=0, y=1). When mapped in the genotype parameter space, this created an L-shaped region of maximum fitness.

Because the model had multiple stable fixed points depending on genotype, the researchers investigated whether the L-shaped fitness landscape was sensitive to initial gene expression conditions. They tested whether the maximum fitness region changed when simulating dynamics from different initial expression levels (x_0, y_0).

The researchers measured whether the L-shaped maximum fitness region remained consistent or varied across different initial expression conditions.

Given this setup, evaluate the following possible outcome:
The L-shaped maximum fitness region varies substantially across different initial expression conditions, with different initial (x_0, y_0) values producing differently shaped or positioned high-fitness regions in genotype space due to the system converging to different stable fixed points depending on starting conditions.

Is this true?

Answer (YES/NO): NO